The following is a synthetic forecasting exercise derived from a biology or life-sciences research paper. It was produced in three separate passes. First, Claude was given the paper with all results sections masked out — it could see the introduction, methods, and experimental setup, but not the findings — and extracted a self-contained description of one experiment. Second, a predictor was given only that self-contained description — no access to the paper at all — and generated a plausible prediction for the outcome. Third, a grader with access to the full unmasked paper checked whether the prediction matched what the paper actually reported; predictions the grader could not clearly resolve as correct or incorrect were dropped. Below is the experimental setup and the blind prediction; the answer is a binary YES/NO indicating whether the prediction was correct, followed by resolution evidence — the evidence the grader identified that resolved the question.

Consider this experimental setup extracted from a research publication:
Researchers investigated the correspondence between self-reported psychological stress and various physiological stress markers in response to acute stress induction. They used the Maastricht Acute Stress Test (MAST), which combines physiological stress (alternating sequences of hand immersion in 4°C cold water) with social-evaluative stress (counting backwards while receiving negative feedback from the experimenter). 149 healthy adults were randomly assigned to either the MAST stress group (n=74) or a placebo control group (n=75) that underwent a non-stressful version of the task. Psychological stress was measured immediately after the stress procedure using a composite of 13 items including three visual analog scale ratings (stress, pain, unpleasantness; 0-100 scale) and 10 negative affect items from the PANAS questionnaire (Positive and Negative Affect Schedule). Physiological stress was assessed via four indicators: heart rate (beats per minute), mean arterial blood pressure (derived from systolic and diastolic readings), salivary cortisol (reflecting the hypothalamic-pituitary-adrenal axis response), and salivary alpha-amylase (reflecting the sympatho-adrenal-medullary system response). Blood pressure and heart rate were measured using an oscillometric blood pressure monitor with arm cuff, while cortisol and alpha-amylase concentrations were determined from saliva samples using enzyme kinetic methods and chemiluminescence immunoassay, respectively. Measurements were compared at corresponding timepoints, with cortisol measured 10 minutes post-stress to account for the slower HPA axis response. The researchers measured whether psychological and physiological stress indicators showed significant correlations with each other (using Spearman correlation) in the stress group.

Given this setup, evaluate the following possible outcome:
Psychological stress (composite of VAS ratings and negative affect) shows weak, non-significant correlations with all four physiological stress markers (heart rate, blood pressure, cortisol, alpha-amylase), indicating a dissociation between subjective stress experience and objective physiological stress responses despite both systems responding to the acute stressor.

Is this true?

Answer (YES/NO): YES